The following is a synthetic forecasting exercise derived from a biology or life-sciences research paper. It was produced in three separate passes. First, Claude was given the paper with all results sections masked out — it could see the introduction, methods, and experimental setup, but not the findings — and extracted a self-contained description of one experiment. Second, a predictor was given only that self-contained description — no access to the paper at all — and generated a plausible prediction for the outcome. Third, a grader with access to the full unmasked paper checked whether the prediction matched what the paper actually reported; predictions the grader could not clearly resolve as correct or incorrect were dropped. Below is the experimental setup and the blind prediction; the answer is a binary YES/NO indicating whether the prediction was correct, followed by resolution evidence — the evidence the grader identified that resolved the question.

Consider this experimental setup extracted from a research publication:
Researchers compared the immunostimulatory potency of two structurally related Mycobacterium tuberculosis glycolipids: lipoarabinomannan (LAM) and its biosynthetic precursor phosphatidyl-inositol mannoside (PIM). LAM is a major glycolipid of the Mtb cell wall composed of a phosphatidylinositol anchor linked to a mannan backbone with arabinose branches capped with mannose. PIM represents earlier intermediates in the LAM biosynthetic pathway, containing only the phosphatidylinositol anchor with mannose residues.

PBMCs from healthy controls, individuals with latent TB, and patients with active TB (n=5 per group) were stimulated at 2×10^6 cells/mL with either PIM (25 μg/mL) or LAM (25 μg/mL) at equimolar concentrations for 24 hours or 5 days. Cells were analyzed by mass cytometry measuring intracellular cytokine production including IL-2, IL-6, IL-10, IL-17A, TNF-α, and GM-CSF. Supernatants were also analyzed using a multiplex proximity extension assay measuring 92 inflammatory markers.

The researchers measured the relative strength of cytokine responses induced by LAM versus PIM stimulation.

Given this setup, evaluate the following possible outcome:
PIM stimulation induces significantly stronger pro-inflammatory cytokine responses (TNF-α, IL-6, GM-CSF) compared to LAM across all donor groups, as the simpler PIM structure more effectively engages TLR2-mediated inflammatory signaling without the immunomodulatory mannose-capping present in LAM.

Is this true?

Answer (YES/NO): NO